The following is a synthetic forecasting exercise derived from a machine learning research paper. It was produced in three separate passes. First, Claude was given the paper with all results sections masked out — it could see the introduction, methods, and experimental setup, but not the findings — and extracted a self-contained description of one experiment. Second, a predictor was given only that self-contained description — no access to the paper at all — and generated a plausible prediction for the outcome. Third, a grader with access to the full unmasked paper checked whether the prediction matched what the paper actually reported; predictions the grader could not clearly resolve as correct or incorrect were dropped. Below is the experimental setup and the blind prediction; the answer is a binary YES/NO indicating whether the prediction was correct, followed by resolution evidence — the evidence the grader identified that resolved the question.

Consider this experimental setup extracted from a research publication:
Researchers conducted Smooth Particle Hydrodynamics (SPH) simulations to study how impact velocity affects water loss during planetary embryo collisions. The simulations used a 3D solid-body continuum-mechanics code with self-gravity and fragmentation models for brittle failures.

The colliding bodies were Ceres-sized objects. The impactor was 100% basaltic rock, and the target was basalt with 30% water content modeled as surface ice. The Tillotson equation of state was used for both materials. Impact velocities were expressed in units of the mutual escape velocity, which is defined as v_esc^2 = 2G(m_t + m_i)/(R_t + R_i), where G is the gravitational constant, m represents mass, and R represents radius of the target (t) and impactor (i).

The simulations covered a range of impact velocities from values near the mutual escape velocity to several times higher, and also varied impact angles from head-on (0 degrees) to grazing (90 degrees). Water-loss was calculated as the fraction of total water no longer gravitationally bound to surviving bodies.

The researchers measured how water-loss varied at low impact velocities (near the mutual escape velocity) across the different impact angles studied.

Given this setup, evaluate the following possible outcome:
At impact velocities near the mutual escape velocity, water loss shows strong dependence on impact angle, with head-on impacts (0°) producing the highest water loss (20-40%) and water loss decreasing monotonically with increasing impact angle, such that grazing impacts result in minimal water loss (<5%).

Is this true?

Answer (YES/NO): NO